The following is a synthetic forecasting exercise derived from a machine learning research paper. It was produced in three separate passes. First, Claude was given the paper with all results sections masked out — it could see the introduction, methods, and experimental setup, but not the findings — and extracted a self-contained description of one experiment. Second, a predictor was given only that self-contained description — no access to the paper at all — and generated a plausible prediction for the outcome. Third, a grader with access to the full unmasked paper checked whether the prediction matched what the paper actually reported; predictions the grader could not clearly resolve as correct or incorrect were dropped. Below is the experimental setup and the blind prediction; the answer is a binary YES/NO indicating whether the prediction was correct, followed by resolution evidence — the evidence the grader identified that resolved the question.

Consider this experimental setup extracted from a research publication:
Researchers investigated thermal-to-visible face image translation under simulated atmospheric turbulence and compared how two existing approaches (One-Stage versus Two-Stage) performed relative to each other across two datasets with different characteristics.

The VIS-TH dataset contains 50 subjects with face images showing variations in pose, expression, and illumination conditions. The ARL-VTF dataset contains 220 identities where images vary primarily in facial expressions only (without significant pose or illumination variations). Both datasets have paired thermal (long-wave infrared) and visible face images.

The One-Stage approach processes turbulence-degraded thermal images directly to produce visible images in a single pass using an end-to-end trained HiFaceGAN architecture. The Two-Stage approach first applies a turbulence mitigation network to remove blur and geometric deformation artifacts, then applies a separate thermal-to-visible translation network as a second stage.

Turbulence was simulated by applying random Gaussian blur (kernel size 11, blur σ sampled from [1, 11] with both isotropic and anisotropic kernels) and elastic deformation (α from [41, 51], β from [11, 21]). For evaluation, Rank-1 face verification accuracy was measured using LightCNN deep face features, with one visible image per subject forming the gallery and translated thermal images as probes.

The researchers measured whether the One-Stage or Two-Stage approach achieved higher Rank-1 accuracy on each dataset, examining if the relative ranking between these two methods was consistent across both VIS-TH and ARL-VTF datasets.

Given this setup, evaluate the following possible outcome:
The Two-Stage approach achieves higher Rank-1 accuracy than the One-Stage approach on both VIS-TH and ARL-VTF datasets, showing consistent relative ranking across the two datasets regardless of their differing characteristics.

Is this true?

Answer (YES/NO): NO